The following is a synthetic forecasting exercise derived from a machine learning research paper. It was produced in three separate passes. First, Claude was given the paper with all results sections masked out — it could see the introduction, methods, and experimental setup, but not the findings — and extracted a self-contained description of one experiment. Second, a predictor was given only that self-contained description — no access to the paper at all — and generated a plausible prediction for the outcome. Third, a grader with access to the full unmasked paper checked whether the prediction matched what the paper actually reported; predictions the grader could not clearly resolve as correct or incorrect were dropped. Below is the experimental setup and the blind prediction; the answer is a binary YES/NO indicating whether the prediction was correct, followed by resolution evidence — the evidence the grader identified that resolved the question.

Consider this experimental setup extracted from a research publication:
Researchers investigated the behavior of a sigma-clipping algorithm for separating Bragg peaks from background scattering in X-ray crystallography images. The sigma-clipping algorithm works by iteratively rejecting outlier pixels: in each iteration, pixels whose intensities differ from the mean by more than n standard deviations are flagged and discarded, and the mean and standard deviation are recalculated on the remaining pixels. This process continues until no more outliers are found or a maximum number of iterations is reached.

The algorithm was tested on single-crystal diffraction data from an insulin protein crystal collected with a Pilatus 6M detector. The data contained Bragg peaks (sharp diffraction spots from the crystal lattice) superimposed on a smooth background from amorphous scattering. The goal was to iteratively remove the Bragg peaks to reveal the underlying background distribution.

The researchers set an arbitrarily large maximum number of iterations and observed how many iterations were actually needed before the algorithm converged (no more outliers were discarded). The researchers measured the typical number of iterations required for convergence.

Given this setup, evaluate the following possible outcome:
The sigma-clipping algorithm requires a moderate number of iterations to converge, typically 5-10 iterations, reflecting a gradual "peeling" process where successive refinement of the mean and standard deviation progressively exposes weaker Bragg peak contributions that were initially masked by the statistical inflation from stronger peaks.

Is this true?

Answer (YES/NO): NO